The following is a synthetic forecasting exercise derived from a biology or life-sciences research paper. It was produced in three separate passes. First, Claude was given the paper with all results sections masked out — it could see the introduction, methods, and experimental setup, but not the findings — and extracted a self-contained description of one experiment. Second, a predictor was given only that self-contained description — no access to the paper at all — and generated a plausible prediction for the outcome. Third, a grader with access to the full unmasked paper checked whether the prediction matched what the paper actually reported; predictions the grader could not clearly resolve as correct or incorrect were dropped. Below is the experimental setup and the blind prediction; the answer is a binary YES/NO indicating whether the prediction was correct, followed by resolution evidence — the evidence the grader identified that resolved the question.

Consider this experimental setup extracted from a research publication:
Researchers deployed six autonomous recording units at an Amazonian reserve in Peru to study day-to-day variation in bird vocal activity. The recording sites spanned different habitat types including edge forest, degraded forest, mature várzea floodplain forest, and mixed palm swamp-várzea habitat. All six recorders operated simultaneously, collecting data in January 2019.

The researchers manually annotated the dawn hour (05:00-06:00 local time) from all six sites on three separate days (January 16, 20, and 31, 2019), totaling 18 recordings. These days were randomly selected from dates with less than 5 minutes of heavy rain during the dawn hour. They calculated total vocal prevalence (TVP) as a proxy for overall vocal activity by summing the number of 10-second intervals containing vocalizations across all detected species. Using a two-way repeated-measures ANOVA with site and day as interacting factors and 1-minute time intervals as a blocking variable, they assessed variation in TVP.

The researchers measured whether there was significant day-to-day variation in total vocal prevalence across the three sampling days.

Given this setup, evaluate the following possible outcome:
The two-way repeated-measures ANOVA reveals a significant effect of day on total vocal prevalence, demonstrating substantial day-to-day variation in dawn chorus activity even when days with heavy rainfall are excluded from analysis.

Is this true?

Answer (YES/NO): YES